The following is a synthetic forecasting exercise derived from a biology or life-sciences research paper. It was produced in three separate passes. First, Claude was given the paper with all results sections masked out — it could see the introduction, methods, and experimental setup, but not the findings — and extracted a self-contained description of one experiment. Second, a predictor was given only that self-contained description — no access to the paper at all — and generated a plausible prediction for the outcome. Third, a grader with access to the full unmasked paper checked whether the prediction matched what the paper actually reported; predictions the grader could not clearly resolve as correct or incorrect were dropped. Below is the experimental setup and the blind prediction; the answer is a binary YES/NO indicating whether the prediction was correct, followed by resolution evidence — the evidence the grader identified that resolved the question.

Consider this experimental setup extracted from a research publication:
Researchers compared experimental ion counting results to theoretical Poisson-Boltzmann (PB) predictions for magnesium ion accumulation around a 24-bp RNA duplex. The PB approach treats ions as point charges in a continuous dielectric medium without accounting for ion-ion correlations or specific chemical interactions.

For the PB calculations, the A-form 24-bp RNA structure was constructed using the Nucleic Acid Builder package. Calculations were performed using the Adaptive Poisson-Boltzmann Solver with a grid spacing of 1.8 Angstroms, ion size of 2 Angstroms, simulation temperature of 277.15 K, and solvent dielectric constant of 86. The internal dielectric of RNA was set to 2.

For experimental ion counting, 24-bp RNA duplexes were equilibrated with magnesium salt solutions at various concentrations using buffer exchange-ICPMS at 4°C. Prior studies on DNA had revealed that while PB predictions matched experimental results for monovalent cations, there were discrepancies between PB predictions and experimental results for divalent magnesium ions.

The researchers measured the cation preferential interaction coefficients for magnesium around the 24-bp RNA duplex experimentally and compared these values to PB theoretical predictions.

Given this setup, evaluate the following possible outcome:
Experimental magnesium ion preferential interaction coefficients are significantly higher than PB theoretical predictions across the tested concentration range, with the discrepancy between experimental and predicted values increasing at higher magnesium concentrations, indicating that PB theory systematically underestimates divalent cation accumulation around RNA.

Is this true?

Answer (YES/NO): NO